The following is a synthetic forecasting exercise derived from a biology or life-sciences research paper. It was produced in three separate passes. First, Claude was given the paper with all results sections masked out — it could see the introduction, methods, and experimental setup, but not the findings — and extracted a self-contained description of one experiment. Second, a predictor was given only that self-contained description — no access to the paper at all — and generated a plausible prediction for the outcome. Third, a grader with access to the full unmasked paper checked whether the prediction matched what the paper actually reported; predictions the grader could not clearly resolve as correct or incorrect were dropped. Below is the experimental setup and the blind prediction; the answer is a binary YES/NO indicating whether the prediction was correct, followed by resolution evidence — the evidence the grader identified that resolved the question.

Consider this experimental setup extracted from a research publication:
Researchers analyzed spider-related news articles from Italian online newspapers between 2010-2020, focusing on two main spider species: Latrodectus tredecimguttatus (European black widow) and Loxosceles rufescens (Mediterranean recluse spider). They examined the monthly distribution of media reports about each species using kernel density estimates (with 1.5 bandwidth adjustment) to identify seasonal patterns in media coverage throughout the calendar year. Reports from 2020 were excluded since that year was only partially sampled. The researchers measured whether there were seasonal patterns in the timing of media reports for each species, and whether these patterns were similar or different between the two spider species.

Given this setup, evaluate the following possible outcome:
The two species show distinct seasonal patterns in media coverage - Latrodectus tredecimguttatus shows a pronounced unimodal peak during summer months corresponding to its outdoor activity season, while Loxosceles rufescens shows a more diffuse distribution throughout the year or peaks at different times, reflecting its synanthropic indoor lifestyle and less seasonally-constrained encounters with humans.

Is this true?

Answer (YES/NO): NO